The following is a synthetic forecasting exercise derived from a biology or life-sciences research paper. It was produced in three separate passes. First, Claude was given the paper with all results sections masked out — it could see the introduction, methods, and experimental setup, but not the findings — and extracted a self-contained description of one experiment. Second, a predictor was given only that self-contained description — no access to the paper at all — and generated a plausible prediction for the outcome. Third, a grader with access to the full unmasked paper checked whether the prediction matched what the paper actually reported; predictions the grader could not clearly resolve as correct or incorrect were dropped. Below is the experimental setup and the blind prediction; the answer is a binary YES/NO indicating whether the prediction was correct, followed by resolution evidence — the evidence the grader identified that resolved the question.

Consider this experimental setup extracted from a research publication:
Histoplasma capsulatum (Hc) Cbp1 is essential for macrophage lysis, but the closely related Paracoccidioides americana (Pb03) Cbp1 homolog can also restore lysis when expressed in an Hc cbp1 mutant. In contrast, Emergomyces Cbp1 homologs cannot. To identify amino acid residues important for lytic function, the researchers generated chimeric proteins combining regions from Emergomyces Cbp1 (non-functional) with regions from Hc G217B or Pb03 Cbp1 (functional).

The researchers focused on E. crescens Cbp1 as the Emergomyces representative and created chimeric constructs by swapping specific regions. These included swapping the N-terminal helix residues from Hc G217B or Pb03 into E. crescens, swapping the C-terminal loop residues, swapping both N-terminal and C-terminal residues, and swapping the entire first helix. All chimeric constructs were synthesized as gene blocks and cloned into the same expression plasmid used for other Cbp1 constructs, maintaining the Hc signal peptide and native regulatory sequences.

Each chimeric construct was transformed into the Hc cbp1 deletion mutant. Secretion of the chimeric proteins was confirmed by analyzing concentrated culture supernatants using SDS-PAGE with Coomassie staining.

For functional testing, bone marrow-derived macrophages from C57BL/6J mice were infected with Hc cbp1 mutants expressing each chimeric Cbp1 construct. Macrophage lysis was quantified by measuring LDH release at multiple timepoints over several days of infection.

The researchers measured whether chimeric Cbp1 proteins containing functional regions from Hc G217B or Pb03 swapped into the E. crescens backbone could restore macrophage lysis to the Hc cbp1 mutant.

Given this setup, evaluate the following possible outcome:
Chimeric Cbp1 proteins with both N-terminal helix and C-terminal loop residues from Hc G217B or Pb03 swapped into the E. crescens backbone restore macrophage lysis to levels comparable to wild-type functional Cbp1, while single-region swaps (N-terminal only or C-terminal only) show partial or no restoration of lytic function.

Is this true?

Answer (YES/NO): NO